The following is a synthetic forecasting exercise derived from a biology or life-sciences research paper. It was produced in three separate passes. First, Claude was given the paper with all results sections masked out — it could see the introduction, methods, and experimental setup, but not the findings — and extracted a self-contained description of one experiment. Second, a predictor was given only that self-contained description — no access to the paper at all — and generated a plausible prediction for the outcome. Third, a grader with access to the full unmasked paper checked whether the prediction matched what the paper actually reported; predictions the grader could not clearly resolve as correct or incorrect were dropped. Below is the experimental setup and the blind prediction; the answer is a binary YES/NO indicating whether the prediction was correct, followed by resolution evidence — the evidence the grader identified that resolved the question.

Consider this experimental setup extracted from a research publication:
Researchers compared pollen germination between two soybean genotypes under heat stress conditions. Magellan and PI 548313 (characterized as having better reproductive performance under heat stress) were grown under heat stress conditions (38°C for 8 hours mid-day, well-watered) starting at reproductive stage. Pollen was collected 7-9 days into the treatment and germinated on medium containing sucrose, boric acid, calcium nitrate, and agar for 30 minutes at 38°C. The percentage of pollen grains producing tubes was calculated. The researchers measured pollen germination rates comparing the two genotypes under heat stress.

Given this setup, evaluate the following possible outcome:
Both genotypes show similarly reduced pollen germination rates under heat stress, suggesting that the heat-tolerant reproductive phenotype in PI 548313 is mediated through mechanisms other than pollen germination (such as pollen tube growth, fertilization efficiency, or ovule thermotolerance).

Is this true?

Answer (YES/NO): YES